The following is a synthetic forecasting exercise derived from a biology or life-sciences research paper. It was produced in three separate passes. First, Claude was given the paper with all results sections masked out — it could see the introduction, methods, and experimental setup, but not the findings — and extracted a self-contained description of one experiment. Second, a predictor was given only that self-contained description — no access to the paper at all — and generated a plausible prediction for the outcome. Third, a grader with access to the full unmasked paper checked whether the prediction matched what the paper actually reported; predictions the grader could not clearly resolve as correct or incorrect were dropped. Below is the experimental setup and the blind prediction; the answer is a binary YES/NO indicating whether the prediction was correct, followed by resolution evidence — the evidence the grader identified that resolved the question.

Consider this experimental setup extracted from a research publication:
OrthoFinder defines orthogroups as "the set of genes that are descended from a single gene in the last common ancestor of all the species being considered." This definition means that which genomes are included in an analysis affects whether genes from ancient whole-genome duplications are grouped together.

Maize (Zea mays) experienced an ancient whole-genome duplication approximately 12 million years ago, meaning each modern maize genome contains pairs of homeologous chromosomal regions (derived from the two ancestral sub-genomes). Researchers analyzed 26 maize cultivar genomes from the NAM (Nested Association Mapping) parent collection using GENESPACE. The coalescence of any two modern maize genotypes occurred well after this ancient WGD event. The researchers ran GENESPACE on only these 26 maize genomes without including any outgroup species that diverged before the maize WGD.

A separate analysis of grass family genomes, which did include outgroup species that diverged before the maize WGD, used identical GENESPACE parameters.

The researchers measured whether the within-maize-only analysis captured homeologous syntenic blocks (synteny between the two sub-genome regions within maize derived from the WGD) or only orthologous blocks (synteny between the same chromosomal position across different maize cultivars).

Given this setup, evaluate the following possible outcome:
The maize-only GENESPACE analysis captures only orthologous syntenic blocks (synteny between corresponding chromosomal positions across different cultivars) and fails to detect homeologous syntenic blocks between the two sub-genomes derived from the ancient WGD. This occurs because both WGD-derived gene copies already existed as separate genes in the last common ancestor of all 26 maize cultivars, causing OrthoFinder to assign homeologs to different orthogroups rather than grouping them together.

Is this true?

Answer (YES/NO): YES